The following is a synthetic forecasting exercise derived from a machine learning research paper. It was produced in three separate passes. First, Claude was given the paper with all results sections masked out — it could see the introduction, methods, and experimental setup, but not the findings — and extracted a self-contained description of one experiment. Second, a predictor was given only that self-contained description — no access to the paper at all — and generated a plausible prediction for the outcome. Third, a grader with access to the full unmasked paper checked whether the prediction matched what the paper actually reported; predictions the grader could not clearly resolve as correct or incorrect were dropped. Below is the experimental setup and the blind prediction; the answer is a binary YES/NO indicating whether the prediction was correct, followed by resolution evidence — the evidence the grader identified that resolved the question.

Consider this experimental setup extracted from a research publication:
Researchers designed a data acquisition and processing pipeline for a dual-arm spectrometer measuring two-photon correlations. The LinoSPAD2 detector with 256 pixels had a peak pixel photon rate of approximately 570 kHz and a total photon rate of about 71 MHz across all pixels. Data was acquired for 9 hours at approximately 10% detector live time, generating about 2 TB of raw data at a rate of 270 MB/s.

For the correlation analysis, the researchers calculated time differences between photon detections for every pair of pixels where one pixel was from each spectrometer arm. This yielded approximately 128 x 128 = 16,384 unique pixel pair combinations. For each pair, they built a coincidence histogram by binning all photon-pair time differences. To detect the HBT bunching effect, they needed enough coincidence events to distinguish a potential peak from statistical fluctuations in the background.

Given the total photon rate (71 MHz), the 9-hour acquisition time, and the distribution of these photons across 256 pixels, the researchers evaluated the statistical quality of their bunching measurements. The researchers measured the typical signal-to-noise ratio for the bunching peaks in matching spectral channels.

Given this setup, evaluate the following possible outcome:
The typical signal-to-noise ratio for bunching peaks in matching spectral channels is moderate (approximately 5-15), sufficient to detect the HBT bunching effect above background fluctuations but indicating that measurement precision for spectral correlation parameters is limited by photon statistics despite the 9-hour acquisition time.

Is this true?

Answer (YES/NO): NO